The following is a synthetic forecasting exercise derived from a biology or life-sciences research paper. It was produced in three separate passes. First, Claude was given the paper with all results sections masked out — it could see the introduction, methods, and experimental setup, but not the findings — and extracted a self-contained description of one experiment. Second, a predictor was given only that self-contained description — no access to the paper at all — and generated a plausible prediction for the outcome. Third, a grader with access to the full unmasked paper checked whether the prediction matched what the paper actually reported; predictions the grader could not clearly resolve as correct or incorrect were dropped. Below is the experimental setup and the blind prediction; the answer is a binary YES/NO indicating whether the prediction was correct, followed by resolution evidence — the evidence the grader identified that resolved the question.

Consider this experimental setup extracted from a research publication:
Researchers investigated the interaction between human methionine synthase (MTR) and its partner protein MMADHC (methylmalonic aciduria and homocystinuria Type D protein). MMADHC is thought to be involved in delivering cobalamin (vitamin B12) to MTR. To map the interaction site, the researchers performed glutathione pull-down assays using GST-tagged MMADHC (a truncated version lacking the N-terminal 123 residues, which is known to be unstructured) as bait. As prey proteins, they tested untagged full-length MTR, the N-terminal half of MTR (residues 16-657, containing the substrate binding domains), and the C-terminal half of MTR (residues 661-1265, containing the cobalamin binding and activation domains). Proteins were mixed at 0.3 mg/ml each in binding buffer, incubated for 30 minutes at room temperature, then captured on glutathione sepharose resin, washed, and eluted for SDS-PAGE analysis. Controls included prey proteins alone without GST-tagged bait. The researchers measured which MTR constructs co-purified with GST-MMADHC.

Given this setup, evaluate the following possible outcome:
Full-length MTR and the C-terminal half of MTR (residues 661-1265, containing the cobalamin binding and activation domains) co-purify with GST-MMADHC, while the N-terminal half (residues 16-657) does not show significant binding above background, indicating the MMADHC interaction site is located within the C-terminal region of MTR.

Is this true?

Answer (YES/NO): YES